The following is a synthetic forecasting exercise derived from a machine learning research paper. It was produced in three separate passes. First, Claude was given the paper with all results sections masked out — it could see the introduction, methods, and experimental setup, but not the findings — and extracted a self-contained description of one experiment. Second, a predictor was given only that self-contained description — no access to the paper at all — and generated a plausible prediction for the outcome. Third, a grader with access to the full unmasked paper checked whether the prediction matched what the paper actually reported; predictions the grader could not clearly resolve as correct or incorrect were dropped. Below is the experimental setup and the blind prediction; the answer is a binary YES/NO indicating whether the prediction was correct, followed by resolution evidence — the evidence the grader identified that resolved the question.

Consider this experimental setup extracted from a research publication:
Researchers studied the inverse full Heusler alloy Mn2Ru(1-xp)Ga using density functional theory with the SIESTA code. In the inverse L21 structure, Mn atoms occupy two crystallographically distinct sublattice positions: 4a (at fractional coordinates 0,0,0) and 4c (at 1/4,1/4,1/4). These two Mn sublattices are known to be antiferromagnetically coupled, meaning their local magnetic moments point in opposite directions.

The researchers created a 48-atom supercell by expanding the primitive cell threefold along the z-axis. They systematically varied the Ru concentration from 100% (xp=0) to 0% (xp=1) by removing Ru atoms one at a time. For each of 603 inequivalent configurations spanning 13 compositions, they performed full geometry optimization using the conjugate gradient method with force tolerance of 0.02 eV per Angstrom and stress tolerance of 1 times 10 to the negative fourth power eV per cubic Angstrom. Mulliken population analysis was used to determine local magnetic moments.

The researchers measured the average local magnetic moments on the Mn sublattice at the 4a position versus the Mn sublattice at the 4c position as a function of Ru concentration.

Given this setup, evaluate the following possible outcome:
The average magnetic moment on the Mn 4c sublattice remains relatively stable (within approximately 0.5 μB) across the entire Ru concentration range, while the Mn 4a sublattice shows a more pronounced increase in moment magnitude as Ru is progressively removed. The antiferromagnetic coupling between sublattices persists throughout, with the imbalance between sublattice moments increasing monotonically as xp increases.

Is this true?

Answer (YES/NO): NO